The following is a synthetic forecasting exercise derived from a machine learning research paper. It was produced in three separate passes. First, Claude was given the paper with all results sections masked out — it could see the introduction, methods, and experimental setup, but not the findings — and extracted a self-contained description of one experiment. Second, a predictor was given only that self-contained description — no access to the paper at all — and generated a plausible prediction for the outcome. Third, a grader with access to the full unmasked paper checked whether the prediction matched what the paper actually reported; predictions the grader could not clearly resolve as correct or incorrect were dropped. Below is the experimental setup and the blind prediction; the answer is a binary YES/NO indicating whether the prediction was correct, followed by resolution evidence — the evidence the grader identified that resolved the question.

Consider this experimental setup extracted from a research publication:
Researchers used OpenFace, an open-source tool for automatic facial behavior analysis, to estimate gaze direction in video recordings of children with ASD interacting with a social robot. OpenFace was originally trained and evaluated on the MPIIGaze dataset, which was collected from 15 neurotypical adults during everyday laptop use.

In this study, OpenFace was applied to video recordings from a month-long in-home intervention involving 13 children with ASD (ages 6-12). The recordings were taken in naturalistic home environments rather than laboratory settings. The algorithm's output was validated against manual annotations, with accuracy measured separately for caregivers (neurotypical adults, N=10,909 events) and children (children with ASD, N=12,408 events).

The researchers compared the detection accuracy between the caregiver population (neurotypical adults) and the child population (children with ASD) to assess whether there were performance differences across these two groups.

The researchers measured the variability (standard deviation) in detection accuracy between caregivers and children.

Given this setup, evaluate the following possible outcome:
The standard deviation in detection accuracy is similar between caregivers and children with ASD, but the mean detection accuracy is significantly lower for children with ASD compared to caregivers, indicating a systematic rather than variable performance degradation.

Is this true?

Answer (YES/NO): NO